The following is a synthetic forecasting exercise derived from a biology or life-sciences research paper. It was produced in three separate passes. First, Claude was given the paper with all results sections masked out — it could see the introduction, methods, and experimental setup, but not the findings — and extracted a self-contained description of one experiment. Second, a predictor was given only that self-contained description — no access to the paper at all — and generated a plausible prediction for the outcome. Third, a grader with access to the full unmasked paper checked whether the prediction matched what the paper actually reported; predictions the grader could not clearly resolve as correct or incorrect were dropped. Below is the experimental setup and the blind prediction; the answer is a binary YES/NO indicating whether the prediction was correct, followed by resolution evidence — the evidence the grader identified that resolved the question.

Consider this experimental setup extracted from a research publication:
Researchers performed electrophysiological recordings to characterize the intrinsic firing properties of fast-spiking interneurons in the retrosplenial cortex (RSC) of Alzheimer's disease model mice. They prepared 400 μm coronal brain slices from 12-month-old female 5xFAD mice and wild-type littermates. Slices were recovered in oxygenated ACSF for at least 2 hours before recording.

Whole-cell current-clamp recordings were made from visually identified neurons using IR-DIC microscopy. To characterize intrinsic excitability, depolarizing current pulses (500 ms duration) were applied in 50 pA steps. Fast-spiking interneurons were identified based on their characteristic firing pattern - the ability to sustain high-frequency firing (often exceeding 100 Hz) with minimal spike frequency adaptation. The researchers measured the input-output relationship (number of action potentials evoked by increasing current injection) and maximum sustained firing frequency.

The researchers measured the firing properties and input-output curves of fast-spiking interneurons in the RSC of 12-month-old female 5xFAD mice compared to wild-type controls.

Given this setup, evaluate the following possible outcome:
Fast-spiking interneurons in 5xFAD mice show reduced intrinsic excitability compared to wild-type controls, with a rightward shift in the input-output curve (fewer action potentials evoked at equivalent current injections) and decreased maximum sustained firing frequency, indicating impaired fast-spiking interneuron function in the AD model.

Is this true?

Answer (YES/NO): NO